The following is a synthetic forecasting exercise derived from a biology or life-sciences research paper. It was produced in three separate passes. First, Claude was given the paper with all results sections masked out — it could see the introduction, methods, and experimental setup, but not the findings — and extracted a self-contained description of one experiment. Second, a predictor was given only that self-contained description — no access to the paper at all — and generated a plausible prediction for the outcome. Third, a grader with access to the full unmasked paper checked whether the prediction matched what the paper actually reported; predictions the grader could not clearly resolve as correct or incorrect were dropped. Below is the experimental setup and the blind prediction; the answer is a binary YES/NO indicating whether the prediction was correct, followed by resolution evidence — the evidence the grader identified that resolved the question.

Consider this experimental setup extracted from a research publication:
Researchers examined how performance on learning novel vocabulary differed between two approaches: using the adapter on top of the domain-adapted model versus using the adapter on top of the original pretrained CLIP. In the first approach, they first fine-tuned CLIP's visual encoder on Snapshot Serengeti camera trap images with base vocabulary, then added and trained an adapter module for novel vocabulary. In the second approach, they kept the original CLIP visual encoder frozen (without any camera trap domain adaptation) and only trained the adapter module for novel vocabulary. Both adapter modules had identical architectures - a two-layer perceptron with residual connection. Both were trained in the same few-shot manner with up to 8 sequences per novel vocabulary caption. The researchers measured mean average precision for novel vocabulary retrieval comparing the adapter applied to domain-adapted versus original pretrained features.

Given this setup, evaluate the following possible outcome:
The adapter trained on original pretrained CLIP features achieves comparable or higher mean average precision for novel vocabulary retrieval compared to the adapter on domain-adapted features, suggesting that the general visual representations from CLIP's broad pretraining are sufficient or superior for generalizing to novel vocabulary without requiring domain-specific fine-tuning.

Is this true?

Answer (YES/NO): NO